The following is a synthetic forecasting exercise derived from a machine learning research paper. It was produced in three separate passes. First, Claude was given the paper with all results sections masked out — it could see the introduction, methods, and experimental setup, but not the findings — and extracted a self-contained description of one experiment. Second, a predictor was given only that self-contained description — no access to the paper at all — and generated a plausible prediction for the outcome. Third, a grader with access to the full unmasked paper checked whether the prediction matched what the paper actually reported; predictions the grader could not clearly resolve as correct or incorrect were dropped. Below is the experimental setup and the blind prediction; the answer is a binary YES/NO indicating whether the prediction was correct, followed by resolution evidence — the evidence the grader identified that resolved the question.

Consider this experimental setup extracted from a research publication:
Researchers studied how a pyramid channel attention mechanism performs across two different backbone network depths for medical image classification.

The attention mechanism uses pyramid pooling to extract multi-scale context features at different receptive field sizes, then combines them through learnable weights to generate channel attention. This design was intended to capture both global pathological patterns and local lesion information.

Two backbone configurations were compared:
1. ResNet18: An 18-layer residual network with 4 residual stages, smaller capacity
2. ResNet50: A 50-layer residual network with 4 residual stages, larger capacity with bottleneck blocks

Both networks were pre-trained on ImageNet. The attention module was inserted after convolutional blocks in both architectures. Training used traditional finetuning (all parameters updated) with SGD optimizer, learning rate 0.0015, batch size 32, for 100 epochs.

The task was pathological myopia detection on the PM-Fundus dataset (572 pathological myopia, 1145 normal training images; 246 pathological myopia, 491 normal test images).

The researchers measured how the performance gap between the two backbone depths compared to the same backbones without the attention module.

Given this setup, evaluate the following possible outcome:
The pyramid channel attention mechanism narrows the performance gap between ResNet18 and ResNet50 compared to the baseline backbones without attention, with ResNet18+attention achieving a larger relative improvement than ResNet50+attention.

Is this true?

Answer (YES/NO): YES